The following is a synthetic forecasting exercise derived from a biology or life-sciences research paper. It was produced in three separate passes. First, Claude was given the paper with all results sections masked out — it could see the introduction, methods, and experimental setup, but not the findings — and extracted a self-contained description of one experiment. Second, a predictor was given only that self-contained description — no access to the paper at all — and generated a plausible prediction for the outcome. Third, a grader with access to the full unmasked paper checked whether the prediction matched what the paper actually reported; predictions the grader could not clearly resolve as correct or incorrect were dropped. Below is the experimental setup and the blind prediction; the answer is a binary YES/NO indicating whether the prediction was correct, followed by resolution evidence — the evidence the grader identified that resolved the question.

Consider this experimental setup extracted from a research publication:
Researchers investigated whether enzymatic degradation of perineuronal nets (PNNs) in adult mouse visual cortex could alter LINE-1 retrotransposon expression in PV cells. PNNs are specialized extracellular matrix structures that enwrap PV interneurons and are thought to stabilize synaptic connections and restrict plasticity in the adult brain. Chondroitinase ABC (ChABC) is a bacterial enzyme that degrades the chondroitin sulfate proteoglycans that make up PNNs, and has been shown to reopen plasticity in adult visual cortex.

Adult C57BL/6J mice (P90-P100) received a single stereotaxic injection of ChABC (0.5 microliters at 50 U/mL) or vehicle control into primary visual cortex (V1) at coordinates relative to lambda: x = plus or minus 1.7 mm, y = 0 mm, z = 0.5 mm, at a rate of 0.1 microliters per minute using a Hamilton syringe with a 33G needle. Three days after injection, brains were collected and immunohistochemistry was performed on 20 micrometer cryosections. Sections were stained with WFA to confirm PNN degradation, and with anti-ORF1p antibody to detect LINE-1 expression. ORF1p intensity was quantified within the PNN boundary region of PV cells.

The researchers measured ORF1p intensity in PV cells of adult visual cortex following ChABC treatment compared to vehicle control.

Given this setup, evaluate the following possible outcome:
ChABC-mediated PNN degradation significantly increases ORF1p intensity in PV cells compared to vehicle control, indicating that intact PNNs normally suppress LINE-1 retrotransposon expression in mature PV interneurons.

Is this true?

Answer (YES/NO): NO